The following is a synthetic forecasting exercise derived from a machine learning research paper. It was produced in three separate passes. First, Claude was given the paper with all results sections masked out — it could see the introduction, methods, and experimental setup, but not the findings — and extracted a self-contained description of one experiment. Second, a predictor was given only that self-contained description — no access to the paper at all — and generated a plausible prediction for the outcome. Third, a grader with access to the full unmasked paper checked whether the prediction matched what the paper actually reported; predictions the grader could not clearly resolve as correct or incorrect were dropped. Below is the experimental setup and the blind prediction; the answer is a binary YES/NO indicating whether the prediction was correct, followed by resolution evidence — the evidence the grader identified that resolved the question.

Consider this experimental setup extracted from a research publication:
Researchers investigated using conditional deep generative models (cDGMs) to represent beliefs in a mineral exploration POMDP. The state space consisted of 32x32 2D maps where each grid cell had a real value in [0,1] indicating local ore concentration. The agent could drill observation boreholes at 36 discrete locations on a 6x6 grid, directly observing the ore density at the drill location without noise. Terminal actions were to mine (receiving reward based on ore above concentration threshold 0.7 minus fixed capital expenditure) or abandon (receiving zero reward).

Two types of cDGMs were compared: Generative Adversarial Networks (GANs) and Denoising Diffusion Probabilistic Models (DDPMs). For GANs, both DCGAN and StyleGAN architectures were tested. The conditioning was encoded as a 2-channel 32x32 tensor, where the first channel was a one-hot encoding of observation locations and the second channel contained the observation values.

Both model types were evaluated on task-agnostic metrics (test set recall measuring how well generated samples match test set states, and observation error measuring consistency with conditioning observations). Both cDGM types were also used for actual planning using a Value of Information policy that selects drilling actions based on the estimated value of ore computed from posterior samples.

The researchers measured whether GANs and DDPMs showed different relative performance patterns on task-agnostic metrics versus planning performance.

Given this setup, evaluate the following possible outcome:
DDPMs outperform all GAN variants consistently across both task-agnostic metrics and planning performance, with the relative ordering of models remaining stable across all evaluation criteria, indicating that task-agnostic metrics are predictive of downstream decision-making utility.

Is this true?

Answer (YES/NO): NO